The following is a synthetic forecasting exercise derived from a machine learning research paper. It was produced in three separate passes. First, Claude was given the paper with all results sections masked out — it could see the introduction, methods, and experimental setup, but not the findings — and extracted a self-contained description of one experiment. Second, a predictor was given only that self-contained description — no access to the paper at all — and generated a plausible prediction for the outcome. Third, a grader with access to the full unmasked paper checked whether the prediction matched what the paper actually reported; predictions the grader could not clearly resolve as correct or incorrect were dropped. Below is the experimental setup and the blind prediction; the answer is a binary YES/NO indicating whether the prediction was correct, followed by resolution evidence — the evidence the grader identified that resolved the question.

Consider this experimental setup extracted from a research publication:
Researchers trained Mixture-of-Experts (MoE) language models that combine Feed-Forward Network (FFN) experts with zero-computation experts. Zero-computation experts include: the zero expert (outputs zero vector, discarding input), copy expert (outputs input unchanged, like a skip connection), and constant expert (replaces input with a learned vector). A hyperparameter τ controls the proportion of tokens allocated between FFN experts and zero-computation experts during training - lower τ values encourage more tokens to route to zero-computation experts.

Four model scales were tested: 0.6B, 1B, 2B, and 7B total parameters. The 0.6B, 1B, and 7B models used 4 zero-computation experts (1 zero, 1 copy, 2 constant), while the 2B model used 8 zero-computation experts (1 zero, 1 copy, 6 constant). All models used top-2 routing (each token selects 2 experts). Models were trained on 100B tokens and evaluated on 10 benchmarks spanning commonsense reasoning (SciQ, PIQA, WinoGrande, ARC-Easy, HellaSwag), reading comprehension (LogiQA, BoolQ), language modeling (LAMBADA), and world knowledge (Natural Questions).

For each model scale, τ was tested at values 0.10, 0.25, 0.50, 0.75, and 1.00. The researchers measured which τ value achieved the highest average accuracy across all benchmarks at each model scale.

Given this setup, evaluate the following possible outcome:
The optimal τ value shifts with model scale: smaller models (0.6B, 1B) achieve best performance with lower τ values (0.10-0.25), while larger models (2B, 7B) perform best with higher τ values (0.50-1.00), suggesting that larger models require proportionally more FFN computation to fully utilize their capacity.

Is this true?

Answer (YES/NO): NO